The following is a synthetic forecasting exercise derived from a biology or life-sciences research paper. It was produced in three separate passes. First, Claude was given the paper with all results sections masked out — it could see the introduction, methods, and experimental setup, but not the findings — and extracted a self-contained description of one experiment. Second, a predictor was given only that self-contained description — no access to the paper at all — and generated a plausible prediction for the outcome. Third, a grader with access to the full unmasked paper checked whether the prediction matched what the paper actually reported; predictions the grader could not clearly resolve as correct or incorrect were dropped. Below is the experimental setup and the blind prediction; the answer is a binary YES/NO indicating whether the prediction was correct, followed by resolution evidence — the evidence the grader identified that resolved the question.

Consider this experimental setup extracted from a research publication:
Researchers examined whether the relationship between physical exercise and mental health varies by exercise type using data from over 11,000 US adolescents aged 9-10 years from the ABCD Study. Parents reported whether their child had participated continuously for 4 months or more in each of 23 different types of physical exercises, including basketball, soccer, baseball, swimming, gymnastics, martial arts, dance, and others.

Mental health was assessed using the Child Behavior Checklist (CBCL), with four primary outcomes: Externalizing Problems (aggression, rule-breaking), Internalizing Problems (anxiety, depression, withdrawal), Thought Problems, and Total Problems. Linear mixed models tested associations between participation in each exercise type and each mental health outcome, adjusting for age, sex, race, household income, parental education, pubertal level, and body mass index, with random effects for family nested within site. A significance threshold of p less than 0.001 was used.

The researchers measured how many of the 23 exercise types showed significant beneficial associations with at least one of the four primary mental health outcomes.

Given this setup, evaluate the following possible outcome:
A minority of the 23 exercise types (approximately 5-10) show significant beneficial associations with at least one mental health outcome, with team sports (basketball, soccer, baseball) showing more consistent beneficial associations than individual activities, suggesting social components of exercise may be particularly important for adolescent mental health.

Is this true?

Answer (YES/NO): YES